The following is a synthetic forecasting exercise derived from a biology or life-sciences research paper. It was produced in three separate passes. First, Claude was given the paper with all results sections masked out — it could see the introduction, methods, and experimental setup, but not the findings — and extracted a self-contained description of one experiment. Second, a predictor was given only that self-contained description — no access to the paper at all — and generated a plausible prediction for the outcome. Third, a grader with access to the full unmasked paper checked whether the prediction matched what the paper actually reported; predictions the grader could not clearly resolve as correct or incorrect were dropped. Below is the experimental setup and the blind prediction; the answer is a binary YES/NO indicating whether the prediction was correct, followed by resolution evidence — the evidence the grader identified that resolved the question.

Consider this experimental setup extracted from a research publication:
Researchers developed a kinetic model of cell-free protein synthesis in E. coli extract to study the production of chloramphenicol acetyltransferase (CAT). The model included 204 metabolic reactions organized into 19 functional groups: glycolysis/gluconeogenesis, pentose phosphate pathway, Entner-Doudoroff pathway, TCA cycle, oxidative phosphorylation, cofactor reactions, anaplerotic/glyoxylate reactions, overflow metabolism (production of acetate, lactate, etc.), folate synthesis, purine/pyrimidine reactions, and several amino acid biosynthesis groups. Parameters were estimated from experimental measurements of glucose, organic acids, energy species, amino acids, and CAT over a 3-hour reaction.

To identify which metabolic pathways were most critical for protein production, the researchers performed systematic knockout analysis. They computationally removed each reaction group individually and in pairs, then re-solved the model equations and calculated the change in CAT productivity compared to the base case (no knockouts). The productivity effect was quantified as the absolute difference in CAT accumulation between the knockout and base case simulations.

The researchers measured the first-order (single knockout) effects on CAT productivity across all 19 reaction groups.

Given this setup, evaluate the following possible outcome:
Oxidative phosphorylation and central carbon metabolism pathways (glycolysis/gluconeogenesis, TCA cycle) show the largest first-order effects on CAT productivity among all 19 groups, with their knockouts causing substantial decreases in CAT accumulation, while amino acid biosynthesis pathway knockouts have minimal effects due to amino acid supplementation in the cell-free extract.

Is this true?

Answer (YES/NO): NO